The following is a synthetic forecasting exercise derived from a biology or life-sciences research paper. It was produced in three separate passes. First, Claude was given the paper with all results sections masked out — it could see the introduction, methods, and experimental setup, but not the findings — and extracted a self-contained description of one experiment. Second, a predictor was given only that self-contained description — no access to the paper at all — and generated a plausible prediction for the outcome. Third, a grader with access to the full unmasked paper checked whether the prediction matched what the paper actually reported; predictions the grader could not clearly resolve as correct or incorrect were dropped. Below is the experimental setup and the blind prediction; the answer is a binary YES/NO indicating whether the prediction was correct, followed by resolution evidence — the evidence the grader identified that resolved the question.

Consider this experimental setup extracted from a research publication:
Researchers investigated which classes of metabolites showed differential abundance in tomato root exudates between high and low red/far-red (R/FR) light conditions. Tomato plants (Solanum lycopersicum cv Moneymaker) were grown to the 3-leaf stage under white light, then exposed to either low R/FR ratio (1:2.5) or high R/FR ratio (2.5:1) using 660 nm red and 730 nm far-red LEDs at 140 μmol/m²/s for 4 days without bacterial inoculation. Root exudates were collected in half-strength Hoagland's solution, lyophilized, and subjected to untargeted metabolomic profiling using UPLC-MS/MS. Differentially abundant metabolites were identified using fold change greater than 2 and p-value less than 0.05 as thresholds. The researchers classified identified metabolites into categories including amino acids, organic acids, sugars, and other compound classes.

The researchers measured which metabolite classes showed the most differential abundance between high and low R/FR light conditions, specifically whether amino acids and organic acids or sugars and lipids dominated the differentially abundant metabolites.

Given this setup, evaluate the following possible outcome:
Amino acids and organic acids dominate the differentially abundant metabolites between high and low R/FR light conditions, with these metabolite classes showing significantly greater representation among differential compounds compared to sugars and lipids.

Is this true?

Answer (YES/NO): YES